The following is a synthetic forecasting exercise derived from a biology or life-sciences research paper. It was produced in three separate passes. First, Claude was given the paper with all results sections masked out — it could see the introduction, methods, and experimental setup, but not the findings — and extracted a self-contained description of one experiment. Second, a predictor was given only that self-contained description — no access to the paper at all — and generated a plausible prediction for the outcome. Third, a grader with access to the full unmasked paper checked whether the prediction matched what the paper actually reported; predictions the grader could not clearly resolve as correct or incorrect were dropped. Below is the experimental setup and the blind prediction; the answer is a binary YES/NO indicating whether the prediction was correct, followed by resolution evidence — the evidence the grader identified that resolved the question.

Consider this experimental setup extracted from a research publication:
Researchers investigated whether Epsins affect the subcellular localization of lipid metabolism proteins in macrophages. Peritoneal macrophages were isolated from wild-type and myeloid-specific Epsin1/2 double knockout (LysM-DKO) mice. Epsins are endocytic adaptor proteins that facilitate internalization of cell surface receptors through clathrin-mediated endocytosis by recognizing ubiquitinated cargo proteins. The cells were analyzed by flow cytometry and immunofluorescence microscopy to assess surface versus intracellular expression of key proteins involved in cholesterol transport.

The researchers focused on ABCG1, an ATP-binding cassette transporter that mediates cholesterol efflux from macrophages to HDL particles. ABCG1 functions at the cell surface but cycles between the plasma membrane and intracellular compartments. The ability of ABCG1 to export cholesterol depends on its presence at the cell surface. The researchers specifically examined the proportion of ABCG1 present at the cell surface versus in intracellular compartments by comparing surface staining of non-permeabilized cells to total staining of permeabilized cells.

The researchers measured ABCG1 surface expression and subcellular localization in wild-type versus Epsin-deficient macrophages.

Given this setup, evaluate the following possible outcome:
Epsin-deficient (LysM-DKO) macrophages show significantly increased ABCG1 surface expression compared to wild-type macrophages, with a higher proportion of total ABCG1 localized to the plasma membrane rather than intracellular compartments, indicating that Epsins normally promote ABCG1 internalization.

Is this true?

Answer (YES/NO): YES